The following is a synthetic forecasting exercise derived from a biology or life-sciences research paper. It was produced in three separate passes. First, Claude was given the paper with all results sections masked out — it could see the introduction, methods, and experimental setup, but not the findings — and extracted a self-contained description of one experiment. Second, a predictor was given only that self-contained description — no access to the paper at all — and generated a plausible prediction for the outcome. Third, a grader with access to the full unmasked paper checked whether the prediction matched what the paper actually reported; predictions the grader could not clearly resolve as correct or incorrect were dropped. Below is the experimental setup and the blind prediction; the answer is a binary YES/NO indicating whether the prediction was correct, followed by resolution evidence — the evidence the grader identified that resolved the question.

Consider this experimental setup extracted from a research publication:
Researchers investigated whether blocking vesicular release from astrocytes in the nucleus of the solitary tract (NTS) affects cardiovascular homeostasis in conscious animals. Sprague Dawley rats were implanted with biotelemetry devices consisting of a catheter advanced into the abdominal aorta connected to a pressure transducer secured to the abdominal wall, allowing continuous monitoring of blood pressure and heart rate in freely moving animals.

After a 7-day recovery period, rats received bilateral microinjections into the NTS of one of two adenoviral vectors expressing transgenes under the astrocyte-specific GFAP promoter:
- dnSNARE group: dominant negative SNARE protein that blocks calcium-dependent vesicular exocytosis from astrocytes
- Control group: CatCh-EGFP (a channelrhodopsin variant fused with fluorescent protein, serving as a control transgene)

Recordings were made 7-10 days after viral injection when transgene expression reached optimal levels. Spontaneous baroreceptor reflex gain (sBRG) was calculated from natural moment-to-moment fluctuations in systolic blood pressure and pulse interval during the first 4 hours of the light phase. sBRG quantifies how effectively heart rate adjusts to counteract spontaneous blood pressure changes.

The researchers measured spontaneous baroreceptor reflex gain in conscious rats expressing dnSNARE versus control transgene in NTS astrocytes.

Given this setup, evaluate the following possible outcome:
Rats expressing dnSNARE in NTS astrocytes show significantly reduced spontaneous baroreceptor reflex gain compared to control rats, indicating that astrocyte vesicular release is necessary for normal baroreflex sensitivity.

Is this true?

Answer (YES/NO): NO